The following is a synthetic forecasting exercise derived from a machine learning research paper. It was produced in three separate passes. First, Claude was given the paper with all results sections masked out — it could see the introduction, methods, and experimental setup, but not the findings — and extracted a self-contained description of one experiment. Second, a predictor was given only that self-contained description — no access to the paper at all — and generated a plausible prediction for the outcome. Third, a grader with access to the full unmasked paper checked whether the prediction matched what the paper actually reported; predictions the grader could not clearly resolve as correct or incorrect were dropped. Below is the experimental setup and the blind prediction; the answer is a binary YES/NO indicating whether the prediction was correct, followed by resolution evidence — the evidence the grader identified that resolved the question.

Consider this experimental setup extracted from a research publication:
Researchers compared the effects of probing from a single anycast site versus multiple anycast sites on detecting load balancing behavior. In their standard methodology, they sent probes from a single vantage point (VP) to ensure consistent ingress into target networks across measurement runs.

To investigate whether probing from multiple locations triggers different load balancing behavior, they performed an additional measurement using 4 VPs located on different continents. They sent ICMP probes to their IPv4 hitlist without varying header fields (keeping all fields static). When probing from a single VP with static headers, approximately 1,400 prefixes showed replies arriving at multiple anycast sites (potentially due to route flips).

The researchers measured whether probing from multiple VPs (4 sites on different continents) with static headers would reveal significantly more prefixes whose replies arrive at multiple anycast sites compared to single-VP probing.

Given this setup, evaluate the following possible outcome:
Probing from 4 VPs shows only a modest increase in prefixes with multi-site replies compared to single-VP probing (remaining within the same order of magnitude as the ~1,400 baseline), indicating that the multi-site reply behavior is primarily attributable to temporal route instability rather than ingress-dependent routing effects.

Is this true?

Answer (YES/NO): NO